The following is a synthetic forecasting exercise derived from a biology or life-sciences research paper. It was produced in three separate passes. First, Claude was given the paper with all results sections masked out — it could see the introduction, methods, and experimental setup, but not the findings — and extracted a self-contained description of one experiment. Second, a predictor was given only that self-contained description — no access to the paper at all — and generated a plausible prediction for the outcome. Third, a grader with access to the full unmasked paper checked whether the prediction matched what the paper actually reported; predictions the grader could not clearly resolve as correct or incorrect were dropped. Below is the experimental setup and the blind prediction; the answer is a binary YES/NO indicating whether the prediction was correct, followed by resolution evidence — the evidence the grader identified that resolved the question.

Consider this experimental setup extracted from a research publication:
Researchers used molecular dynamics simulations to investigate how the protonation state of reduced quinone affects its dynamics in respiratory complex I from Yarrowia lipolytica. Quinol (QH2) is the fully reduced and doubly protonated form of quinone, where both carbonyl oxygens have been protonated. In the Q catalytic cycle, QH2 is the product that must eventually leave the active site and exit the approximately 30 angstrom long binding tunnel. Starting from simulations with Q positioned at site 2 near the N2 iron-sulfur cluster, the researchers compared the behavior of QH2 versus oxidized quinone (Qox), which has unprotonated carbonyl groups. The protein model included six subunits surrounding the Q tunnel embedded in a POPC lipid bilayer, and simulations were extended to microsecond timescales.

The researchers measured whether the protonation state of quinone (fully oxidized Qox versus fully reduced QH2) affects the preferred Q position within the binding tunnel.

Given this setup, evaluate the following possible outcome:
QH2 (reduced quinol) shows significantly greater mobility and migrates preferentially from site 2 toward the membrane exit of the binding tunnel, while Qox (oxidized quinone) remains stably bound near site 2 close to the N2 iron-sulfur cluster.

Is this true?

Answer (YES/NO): YES